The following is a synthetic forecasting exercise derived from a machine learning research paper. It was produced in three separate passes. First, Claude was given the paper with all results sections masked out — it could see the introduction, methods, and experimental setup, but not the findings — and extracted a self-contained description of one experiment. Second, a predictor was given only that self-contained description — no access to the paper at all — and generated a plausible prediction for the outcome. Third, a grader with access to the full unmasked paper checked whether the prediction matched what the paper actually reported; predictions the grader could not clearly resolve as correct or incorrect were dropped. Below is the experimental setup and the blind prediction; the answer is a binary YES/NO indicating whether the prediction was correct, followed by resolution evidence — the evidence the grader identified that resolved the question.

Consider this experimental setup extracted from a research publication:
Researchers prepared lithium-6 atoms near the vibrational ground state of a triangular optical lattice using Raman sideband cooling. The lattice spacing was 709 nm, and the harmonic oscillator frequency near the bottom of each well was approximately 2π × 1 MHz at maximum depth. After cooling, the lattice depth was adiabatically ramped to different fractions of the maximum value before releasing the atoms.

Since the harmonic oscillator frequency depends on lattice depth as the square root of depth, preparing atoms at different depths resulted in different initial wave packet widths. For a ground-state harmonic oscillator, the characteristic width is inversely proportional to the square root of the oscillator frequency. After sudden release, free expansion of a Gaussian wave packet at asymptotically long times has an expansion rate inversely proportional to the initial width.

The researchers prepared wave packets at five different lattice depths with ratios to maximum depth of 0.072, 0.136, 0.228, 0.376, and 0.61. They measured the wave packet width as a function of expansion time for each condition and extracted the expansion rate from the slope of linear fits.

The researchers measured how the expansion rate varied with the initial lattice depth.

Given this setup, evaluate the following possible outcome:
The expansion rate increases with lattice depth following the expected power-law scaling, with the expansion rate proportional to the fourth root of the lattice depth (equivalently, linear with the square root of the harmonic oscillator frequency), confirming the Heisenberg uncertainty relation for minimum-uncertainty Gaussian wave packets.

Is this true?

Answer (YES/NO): YES